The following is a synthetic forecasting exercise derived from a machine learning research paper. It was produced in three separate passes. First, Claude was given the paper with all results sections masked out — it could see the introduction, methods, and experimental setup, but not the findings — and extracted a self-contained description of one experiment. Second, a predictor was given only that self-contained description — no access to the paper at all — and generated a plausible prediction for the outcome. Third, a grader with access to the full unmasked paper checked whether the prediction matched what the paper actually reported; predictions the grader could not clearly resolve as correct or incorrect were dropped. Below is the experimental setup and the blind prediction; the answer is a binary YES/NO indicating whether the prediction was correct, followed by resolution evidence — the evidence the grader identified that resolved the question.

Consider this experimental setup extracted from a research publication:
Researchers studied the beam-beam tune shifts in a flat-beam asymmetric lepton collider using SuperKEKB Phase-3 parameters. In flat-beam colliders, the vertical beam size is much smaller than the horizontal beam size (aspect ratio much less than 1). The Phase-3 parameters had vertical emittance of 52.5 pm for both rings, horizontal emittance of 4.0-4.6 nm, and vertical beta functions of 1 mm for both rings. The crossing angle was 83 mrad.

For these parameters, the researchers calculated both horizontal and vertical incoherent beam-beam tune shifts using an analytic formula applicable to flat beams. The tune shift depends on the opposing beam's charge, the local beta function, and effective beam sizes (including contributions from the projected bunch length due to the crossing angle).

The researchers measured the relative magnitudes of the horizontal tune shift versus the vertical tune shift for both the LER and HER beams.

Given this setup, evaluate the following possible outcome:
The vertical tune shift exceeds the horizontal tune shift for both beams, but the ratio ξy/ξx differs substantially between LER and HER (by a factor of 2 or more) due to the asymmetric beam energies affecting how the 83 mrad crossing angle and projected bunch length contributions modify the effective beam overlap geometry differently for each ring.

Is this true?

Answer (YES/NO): NO